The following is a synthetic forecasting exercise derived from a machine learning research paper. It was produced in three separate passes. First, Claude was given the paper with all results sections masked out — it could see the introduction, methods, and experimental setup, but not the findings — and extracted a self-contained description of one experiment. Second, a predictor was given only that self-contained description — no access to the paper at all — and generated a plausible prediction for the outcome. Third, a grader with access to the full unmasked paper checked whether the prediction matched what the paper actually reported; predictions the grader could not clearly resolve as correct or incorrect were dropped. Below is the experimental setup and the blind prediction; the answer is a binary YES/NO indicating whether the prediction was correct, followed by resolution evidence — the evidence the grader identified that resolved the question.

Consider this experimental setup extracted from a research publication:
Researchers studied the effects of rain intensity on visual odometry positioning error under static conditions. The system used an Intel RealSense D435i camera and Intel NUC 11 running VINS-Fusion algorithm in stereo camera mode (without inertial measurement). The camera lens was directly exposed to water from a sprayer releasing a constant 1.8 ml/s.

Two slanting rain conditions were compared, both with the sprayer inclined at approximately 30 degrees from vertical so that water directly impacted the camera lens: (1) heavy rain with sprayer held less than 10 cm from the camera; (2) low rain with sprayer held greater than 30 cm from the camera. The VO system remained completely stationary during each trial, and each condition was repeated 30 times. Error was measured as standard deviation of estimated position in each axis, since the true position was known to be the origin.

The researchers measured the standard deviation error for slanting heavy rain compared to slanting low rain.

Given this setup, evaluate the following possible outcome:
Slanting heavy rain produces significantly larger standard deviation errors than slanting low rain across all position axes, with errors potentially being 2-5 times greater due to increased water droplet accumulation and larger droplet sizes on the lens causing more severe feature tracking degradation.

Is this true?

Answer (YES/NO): NO